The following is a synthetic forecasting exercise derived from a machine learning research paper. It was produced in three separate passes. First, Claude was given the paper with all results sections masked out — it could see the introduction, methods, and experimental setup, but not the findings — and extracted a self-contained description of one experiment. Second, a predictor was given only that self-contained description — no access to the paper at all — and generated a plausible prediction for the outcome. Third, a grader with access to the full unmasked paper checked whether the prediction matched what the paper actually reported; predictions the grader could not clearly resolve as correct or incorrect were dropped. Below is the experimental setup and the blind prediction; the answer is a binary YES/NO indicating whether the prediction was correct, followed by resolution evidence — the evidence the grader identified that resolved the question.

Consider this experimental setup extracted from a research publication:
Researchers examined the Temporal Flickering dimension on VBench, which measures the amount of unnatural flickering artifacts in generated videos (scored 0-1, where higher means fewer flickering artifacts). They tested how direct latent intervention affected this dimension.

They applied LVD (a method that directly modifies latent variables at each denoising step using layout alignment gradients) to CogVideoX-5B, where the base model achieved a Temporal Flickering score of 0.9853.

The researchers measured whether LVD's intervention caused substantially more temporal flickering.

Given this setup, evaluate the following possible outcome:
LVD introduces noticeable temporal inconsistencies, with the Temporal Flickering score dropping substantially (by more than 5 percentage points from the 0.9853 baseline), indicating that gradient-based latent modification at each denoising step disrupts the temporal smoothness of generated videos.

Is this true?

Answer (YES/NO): NO